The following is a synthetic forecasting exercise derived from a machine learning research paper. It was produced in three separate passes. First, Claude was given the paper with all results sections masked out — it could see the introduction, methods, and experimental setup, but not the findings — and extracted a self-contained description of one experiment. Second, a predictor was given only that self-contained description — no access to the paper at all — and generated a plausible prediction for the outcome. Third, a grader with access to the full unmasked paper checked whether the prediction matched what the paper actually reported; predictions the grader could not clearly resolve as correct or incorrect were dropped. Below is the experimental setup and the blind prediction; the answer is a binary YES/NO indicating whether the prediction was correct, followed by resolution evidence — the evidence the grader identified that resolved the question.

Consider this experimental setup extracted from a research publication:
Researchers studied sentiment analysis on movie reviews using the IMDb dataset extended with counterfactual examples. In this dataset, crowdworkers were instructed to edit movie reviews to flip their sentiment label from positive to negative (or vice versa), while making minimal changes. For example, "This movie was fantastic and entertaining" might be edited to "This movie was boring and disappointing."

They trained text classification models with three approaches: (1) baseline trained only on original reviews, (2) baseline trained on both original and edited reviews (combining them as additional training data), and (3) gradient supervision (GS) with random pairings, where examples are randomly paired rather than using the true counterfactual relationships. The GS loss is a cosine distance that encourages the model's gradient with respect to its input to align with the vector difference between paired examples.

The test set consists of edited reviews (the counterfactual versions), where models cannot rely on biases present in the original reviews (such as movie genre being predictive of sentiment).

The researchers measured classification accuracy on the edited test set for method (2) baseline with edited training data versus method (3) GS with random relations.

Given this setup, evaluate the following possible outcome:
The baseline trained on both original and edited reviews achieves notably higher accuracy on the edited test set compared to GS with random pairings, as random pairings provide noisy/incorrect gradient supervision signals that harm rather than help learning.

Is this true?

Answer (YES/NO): YES